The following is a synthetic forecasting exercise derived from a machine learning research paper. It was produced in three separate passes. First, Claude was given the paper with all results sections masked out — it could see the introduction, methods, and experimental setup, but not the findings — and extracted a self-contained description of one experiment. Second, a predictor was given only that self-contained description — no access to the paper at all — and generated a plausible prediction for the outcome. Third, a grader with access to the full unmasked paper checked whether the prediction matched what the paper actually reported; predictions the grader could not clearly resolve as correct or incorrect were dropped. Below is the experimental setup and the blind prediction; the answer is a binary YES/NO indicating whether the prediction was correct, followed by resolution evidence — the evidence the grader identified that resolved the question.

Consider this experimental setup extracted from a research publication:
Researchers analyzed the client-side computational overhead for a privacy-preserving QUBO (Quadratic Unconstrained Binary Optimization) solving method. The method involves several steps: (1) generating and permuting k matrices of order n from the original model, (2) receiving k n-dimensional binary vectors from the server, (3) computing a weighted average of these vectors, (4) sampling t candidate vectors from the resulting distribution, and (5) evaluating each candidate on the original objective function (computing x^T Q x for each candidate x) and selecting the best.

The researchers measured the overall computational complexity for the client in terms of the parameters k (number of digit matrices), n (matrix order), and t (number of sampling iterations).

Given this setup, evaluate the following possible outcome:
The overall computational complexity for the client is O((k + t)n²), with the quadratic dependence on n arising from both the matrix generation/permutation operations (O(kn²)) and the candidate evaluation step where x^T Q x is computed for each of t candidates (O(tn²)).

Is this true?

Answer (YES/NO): YES